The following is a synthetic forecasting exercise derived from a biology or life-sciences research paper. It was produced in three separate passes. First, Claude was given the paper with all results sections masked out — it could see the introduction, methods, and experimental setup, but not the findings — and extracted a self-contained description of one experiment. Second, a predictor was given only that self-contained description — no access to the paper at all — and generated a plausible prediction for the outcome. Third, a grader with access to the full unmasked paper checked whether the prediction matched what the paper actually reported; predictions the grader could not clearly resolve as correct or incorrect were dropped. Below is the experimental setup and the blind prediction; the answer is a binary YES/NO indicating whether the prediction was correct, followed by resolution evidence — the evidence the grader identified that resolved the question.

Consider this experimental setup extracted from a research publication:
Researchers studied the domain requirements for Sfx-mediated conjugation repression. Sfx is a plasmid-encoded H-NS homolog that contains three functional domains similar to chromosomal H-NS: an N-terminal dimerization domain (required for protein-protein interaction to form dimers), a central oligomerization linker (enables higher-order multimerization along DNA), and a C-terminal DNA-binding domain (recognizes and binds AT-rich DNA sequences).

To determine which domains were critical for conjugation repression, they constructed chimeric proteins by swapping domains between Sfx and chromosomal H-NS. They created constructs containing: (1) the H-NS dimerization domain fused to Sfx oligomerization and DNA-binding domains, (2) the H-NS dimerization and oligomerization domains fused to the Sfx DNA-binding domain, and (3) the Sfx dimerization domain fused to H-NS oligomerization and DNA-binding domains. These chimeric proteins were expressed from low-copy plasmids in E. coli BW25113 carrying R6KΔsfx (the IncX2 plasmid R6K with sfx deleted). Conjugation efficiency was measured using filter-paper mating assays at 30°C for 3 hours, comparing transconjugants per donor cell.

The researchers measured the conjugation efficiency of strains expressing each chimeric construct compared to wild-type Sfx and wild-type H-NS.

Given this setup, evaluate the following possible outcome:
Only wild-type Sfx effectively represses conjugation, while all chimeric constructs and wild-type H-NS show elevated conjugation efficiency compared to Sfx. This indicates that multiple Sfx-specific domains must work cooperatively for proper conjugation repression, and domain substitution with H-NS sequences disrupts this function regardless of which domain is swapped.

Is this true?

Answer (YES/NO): NO